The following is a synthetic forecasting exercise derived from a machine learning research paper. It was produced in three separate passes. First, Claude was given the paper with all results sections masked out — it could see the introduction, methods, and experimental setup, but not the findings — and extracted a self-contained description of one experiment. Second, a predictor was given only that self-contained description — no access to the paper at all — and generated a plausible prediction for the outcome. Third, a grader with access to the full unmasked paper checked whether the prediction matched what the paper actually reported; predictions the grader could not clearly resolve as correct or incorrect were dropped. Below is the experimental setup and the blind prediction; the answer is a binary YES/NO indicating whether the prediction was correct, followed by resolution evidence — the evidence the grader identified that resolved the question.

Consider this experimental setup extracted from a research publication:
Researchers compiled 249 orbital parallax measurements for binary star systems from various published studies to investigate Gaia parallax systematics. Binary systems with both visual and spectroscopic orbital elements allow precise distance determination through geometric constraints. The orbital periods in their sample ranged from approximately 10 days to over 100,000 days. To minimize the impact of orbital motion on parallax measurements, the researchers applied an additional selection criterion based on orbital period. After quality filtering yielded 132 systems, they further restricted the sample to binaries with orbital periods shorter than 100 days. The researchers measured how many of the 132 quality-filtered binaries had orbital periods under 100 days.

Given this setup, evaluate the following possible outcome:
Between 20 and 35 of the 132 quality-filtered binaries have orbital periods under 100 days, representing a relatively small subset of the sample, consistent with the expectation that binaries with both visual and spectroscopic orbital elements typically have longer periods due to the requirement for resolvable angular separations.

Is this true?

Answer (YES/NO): NO